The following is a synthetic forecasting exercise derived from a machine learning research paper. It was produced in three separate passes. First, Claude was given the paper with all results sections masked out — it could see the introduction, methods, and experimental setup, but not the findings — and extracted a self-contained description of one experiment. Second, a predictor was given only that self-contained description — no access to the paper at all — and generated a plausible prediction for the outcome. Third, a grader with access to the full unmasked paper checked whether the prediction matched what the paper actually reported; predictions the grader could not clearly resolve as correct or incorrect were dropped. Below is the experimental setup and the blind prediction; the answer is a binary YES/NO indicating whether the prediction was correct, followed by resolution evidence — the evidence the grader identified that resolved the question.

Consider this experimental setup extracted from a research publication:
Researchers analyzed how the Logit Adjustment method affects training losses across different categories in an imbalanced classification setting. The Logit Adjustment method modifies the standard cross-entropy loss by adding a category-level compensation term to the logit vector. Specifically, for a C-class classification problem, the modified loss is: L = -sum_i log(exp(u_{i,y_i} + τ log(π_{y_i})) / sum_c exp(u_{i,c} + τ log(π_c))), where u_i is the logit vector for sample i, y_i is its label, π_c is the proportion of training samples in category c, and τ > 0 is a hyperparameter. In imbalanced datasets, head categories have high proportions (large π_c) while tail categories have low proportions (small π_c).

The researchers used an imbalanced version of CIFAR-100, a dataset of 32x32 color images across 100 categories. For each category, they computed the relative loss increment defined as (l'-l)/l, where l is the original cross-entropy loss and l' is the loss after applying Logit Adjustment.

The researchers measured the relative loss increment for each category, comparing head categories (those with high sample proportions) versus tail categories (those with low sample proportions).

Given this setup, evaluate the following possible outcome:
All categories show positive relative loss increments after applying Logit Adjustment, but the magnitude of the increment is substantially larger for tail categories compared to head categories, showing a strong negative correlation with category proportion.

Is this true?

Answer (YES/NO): NO